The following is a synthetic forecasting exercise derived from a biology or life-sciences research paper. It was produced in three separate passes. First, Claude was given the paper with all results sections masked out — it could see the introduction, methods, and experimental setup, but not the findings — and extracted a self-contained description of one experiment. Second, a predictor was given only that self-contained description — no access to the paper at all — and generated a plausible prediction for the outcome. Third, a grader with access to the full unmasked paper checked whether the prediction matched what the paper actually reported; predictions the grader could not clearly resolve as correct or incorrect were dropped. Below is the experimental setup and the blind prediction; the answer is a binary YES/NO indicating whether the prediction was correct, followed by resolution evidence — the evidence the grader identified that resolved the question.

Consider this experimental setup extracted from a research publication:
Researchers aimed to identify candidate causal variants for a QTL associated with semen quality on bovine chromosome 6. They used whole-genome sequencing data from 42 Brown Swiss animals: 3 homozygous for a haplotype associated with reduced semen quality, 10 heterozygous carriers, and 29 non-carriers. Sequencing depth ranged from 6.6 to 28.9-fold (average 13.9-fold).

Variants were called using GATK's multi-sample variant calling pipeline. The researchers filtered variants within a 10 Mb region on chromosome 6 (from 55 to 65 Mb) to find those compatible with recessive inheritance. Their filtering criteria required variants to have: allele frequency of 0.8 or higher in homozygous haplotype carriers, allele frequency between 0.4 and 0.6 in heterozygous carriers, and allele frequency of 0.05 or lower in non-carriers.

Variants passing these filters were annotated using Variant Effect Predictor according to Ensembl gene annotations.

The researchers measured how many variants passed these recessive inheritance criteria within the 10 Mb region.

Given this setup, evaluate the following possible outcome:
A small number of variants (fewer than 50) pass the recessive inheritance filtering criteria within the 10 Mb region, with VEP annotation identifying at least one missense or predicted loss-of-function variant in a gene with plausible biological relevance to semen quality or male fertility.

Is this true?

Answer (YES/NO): NO